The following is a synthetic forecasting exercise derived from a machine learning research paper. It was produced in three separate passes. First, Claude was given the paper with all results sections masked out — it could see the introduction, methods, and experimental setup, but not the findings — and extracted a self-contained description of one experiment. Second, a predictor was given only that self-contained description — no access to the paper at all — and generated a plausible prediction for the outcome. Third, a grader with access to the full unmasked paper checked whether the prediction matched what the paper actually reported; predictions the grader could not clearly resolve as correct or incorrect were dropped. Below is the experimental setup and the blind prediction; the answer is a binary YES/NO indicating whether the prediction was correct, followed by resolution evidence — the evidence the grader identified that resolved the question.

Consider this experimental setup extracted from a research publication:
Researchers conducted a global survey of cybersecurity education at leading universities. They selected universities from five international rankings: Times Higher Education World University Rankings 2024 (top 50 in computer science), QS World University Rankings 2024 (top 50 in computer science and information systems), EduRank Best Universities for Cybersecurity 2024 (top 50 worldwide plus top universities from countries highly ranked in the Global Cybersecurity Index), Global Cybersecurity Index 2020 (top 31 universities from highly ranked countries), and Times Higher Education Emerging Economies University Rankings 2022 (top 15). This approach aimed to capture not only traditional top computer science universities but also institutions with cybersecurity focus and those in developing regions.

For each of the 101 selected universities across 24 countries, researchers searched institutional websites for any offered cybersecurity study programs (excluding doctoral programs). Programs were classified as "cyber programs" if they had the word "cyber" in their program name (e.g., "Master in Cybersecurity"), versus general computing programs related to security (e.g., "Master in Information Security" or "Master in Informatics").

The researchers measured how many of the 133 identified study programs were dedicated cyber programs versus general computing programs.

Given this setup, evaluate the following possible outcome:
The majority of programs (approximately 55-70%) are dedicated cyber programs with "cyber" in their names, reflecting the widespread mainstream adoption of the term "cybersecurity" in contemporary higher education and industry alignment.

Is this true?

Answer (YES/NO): NO